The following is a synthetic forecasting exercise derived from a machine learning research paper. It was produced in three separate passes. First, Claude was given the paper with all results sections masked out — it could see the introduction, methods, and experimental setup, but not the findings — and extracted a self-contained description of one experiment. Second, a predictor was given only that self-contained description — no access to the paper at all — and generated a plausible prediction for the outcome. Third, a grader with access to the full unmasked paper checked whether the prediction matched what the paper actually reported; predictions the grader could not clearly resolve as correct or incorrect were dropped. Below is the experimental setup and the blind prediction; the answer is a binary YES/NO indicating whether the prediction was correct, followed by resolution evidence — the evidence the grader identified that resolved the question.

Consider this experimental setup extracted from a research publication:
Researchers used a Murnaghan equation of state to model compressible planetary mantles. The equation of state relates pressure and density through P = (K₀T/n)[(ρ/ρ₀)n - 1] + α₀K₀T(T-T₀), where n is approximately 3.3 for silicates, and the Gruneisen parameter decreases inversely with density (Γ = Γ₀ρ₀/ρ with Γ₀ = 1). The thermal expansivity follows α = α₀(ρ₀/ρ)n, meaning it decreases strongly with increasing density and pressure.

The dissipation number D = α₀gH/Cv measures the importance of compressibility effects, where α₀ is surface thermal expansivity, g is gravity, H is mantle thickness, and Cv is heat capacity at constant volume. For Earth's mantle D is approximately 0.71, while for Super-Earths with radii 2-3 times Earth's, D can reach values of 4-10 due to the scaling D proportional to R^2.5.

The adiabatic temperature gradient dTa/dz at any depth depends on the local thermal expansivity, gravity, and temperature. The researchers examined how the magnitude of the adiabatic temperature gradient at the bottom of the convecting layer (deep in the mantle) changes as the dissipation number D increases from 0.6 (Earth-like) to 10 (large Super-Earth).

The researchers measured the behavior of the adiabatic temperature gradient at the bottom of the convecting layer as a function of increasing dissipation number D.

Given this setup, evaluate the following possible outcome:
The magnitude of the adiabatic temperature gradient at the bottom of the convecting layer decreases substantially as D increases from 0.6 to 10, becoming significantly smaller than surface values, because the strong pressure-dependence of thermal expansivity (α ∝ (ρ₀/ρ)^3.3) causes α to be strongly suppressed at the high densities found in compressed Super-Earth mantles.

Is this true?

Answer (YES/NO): YES